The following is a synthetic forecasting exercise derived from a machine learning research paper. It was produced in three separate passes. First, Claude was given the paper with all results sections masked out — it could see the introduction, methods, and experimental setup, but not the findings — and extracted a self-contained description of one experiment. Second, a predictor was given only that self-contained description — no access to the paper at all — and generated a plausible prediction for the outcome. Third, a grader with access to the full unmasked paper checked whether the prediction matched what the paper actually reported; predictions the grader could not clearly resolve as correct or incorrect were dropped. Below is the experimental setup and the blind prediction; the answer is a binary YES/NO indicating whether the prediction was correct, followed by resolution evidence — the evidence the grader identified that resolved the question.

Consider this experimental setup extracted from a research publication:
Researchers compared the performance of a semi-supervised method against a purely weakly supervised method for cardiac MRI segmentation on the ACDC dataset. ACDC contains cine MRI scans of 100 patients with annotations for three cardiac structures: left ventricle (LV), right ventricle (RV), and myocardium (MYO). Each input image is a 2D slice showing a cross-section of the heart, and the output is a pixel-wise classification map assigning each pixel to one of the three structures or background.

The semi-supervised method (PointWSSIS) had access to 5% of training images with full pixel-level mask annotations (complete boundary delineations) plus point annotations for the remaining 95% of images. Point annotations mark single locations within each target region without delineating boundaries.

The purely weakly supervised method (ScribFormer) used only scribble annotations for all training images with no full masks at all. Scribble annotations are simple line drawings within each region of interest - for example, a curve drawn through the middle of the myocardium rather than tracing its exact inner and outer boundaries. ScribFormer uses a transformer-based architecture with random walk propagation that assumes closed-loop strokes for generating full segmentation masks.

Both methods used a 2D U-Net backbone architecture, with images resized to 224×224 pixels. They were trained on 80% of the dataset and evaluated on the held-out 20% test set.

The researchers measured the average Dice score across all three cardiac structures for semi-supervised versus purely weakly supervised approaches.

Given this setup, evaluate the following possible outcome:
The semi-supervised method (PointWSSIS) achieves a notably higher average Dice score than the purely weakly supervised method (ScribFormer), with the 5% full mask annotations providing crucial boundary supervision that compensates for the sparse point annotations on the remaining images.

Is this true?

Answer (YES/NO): NO